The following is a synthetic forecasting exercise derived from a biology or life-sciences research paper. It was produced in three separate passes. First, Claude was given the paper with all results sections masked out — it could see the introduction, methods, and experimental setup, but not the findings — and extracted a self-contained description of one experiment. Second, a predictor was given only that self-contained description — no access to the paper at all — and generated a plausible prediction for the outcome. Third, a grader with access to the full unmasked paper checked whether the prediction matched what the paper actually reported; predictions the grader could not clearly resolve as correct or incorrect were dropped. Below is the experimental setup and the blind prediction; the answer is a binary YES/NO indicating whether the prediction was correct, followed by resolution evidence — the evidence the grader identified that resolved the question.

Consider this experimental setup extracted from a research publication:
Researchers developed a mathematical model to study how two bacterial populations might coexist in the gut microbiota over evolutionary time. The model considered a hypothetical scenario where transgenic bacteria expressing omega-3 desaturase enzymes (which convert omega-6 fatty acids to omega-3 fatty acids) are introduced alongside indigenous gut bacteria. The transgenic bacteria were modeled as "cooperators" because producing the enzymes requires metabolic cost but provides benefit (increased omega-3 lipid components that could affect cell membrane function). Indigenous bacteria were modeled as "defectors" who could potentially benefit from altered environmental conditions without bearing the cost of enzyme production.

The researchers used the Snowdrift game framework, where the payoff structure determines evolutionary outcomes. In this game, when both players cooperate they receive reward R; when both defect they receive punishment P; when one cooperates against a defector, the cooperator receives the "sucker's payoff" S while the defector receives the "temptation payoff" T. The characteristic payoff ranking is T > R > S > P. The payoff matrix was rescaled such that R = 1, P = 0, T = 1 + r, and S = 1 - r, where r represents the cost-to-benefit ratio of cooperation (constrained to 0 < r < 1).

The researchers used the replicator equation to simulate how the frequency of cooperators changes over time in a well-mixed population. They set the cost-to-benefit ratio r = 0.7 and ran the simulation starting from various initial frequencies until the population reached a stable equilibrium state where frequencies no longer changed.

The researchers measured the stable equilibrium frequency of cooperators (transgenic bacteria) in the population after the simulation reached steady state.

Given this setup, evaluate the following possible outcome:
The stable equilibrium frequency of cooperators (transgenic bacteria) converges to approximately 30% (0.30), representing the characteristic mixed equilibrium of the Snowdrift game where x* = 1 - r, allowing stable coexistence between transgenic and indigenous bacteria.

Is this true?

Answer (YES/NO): YES